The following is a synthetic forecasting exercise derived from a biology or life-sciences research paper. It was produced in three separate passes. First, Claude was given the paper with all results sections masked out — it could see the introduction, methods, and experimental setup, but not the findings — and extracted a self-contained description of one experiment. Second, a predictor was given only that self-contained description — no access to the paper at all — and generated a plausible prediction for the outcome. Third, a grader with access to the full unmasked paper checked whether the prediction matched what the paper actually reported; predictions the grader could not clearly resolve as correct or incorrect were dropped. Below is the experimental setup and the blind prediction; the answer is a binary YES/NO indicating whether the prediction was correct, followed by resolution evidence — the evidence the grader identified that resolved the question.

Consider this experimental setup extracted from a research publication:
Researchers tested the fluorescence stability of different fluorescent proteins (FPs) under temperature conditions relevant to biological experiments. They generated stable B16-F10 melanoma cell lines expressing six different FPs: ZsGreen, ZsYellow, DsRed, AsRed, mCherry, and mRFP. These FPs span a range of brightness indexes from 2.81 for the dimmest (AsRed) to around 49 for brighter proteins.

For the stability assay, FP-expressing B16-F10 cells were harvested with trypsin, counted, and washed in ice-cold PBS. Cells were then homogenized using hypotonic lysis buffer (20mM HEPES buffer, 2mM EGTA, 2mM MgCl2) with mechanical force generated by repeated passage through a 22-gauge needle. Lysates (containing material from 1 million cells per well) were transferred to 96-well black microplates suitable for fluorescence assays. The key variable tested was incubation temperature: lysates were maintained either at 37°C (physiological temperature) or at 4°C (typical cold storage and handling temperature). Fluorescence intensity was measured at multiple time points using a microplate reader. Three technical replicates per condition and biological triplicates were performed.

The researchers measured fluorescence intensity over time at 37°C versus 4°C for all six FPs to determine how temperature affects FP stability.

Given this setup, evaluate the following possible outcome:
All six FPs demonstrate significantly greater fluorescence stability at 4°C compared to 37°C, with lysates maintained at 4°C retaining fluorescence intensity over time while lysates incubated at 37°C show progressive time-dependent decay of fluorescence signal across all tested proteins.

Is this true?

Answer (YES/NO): NO